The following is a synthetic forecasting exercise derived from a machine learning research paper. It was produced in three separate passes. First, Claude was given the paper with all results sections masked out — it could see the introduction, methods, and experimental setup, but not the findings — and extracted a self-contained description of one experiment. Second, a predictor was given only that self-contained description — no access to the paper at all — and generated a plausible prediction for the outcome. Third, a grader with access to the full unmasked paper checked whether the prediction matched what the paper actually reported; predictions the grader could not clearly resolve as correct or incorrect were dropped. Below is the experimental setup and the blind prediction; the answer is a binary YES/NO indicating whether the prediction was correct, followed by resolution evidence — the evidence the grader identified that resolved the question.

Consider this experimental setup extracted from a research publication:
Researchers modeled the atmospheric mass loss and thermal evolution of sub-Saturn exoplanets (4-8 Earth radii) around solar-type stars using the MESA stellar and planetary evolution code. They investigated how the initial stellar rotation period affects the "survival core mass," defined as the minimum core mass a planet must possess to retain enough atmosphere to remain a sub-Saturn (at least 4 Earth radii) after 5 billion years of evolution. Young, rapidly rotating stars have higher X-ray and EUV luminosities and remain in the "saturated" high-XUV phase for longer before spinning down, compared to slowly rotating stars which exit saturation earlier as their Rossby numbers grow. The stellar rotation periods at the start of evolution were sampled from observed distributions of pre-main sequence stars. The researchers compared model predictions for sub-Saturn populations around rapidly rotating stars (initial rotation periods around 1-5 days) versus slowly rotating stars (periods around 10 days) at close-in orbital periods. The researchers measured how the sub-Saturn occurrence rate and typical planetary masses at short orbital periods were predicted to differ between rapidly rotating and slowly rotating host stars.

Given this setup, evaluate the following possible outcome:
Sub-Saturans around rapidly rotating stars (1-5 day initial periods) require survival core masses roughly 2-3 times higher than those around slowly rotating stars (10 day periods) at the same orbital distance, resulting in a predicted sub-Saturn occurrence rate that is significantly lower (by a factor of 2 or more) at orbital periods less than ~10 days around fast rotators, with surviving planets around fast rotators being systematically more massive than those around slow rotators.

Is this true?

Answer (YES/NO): NO